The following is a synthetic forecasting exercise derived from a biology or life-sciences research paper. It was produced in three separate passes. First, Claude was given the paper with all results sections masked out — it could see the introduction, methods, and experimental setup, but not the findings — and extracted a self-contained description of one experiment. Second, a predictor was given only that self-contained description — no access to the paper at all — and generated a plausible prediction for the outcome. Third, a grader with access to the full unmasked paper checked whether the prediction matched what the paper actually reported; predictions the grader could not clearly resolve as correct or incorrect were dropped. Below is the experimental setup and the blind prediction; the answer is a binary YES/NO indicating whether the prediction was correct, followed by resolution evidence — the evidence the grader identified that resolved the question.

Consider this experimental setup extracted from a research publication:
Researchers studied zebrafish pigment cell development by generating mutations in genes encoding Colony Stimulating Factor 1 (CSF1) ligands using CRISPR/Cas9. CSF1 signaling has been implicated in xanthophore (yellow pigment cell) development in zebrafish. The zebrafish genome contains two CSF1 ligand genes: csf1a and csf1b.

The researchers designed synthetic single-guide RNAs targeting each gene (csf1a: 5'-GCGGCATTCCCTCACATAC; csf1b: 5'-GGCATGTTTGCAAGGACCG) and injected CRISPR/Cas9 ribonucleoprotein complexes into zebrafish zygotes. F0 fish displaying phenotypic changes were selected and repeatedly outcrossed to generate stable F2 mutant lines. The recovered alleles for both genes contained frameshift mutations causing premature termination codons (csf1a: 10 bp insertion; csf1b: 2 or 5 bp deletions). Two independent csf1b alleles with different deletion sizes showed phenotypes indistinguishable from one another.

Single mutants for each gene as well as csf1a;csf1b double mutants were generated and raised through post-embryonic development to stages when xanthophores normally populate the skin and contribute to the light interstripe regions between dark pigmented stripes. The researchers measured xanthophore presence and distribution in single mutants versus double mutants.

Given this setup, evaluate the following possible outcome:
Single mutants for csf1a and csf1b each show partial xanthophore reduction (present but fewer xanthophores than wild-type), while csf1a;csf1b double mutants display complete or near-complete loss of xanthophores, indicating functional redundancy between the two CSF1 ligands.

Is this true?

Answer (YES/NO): NO